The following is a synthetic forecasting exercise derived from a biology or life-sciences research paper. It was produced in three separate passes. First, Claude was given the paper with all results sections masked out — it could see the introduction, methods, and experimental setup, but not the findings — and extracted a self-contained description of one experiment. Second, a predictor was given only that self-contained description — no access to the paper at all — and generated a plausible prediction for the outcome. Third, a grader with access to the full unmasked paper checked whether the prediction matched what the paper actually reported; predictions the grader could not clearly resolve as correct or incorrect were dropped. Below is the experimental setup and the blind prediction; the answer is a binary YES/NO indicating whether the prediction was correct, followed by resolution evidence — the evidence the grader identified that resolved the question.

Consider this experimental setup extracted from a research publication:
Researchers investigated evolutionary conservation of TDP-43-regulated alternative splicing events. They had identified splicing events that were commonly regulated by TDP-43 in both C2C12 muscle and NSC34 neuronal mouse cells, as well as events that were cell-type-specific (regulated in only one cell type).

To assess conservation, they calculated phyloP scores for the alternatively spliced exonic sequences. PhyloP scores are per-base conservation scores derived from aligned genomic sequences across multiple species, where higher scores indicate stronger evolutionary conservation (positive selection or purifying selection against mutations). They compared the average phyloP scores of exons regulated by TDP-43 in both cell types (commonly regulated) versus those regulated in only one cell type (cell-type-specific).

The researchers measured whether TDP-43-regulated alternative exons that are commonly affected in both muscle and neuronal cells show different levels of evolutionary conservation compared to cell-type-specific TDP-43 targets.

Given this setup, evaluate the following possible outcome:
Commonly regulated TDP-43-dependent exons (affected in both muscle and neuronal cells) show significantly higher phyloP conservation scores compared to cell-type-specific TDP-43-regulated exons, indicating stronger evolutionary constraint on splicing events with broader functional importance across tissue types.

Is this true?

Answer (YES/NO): YES